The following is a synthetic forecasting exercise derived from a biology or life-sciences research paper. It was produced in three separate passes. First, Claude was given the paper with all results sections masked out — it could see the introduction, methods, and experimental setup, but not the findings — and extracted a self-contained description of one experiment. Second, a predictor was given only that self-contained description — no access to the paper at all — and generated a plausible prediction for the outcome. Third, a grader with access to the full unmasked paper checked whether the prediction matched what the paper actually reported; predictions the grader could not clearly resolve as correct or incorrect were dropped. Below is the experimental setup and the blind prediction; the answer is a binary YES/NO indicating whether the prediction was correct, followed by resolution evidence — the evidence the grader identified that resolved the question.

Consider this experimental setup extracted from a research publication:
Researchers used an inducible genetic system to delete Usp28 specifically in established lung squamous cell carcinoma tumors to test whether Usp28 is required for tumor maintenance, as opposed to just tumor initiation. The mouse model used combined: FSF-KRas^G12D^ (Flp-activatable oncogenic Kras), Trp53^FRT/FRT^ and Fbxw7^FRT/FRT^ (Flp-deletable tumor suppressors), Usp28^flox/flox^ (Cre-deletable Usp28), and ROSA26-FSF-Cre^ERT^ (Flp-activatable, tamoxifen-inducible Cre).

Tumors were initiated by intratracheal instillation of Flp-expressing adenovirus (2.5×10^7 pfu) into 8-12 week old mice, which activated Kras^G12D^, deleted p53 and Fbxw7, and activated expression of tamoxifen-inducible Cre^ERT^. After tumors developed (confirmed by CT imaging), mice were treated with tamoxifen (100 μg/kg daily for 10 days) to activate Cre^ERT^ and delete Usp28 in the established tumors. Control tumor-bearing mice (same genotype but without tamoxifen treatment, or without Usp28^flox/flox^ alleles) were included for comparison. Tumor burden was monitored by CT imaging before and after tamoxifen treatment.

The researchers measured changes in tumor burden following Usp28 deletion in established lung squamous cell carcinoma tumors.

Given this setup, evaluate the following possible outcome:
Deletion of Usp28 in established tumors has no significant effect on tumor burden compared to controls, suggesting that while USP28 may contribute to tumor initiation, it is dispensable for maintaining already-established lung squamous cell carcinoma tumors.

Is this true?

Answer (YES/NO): NO